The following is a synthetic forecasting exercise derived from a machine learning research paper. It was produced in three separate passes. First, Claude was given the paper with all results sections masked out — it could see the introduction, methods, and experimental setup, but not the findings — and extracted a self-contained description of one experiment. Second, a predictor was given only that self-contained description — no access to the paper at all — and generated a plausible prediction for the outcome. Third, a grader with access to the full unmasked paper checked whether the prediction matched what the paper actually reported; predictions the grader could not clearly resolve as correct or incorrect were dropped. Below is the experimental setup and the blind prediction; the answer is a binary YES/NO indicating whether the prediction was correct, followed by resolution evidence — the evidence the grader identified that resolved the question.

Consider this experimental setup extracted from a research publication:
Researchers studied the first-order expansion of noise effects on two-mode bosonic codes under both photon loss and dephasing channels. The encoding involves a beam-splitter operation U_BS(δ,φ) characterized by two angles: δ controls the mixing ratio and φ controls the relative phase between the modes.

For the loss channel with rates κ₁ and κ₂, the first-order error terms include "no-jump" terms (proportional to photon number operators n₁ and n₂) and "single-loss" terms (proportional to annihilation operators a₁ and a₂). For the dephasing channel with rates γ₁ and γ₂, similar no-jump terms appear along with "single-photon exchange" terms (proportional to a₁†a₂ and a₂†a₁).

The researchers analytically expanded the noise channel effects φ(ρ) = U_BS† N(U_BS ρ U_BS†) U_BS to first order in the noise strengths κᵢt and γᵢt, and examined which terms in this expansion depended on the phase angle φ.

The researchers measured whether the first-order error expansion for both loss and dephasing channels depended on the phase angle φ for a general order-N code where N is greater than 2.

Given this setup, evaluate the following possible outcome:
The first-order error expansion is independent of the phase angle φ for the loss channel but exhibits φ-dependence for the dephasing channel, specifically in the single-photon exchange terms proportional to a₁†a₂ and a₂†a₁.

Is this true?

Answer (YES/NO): NO